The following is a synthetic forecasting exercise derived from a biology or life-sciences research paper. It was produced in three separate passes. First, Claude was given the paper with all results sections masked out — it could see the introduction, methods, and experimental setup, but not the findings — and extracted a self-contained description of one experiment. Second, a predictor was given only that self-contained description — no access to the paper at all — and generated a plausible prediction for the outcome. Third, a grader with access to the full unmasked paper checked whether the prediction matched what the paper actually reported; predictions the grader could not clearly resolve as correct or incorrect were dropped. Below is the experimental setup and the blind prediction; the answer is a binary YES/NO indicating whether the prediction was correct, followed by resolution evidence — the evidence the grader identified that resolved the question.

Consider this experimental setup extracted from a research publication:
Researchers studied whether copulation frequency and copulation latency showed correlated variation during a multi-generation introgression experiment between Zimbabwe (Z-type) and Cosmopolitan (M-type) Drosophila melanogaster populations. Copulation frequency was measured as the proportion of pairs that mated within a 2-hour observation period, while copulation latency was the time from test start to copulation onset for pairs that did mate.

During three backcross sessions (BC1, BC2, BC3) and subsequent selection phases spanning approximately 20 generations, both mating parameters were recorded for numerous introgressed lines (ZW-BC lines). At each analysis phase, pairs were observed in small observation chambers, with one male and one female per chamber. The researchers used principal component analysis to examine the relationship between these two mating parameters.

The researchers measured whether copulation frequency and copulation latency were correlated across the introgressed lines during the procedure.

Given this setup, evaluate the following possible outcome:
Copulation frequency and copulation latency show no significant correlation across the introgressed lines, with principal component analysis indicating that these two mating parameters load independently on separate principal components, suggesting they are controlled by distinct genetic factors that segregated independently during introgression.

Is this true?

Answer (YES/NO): NO